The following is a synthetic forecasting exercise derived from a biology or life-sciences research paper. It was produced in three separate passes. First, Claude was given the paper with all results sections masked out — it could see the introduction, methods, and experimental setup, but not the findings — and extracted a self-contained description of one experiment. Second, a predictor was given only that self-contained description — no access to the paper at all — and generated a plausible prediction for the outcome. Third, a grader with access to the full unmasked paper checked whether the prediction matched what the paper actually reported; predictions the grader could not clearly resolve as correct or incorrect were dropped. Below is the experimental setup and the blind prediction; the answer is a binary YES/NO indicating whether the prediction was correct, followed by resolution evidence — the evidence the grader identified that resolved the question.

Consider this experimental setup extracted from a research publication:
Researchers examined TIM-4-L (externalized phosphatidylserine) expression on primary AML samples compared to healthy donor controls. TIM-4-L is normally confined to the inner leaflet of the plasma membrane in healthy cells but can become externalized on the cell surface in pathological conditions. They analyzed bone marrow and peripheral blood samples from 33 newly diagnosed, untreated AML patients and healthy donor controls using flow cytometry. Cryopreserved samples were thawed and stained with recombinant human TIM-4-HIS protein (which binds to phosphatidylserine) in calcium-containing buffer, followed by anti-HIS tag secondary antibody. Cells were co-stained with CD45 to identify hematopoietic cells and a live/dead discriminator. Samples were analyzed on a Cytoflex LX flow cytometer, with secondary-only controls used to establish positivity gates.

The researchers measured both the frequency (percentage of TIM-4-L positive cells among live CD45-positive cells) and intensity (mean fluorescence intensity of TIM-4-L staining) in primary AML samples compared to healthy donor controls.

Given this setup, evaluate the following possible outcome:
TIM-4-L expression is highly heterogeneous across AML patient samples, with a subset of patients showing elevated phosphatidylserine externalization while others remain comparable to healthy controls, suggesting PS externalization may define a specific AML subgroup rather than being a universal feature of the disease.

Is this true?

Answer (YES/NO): NO